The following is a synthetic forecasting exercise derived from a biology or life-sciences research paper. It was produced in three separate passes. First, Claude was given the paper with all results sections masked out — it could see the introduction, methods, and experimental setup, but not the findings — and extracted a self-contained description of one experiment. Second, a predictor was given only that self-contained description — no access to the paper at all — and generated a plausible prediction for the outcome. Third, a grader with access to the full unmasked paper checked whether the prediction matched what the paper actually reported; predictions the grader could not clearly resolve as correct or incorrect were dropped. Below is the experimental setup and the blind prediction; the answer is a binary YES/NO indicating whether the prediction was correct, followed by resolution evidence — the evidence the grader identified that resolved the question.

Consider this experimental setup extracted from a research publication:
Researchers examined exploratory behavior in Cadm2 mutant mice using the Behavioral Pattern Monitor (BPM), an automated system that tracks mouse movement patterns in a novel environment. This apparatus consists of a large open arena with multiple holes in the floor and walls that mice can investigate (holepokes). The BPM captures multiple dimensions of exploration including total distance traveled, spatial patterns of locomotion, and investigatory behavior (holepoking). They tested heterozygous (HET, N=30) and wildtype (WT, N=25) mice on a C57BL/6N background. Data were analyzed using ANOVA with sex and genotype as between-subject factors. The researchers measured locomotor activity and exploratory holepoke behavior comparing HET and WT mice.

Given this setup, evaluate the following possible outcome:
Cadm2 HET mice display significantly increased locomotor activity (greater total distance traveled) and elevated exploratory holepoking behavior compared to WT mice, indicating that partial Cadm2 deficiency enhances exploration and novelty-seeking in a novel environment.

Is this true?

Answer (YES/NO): NO